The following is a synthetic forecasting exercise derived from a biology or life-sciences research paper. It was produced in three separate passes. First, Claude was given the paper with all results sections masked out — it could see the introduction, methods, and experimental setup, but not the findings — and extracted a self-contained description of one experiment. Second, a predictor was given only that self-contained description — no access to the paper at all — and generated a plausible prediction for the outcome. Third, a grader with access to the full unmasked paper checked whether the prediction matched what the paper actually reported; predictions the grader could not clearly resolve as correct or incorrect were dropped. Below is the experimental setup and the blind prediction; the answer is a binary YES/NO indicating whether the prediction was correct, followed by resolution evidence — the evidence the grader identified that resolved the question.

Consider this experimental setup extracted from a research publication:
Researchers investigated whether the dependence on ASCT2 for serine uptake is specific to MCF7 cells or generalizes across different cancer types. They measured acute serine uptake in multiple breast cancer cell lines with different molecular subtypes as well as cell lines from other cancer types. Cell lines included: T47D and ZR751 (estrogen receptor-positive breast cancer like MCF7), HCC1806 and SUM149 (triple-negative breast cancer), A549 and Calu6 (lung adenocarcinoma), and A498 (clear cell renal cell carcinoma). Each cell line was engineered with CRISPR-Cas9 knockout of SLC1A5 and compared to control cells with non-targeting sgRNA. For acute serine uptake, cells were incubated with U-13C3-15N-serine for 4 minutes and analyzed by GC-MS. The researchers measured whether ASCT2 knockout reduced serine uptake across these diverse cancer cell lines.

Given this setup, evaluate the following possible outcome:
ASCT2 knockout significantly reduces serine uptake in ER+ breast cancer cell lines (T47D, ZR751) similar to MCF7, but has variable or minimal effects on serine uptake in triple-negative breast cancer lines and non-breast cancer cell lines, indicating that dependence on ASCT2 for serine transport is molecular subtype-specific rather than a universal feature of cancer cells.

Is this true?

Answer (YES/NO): NO